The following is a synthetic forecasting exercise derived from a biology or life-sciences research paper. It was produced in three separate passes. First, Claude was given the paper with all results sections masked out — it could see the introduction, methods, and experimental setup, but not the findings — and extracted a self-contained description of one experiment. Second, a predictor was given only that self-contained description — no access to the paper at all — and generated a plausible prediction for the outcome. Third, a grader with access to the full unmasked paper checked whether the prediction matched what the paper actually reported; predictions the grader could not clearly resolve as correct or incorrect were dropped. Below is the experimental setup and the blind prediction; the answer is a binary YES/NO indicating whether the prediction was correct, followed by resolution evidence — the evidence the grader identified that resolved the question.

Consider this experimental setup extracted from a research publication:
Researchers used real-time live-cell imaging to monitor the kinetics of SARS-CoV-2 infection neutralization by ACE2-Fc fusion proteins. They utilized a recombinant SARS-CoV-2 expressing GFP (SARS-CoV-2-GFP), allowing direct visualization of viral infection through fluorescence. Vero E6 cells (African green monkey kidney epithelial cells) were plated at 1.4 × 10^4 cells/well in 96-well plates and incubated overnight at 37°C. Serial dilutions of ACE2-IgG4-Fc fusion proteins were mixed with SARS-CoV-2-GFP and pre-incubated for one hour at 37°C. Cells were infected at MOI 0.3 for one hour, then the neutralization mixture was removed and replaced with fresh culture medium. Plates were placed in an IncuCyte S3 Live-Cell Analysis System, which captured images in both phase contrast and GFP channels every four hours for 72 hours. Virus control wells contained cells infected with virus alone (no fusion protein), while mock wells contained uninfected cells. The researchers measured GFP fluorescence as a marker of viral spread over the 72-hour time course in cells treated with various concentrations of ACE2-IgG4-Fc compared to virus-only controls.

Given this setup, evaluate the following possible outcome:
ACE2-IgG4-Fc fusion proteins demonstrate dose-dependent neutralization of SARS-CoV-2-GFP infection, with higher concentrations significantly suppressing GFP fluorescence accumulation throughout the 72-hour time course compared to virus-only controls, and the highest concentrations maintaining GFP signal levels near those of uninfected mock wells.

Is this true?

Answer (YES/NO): YES